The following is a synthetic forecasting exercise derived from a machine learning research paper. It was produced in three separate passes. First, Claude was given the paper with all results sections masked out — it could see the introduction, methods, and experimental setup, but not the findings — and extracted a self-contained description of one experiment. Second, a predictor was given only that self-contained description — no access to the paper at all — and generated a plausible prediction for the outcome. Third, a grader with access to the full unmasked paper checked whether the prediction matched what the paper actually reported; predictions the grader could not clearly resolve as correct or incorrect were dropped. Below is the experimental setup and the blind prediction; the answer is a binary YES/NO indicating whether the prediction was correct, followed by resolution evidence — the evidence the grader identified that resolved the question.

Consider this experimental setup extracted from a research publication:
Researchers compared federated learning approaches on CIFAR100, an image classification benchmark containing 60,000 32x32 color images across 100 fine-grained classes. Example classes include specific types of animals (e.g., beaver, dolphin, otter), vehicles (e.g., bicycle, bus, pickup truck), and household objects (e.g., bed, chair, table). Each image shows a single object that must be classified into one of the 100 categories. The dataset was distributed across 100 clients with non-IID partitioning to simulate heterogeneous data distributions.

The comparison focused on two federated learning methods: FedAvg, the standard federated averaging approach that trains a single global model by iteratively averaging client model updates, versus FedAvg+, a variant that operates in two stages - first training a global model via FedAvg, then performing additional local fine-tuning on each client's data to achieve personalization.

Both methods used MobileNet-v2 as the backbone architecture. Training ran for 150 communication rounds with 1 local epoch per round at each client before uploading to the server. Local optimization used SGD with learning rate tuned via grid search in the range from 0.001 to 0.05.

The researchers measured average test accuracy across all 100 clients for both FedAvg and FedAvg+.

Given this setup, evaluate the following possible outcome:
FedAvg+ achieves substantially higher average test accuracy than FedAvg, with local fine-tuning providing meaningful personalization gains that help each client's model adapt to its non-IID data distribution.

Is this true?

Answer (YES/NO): NO